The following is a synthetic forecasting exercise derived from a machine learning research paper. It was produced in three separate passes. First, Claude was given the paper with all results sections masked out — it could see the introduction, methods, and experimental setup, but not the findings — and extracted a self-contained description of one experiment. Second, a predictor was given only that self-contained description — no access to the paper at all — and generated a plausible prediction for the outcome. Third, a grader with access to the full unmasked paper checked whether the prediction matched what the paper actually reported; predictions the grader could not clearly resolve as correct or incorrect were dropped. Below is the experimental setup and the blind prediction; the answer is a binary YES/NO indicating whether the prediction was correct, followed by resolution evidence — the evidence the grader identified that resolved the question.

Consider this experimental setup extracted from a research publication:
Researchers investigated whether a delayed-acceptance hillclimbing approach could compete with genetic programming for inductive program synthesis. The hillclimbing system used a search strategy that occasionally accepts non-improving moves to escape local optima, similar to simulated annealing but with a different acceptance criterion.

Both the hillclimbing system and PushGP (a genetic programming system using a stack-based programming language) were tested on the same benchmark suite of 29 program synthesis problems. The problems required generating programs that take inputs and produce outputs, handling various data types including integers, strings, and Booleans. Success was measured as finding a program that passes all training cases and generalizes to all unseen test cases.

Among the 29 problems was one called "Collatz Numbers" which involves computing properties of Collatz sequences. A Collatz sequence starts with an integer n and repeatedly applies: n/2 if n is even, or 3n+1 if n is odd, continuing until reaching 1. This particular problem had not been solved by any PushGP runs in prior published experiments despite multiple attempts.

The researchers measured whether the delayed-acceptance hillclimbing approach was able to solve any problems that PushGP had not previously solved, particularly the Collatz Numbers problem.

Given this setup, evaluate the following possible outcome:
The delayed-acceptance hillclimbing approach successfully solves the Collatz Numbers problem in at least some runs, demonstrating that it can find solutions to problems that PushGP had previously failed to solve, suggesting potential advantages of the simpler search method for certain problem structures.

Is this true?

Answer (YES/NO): YES